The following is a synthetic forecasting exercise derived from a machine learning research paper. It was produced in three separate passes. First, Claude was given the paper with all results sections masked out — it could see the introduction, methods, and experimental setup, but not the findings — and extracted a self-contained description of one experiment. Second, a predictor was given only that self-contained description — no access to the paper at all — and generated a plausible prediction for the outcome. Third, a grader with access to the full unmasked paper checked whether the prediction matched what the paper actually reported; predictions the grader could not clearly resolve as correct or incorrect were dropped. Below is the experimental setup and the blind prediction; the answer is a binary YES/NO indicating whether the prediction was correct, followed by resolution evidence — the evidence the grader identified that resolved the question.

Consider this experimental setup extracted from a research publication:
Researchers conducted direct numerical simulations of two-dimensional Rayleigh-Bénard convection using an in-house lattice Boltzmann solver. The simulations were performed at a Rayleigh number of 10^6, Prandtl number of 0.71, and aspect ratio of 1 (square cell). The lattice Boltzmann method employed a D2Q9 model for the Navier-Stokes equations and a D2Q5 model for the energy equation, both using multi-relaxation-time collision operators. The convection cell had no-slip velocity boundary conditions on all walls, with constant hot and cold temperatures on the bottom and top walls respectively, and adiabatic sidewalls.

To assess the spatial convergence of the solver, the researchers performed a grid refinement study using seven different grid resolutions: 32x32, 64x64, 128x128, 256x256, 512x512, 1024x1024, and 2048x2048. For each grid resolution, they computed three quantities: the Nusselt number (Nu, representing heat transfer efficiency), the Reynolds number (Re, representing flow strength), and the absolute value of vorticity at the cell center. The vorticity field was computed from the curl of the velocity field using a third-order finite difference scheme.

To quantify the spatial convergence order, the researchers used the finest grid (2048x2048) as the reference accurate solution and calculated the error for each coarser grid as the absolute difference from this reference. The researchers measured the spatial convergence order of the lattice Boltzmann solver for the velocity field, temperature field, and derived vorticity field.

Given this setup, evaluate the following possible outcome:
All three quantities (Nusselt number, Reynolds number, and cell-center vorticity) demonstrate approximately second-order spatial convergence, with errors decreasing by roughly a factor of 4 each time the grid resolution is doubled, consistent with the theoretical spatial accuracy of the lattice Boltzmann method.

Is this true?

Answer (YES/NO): YES